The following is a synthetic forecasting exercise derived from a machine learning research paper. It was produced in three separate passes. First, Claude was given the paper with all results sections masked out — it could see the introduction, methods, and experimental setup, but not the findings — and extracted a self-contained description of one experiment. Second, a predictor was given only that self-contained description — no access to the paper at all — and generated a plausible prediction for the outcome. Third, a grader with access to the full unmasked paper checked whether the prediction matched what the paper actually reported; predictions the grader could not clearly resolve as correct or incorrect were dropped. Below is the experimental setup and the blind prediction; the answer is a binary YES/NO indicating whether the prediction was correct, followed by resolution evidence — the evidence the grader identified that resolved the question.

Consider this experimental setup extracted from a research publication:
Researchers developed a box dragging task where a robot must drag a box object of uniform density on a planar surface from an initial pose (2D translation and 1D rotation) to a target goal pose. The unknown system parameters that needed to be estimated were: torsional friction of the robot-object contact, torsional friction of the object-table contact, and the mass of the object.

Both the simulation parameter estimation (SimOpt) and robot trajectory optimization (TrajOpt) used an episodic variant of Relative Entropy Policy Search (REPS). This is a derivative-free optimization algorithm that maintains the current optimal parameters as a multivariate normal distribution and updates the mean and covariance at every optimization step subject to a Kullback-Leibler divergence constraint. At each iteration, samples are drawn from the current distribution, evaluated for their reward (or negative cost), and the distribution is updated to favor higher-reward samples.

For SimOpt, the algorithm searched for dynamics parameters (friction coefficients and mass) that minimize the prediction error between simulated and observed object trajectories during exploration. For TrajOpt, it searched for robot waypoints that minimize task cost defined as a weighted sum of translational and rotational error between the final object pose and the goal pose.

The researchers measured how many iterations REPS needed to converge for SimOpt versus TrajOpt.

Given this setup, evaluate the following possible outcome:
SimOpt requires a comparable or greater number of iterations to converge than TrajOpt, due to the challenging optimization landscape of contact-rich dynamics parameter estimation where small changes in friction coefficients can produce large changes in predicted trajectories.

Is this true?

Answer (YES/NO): YES